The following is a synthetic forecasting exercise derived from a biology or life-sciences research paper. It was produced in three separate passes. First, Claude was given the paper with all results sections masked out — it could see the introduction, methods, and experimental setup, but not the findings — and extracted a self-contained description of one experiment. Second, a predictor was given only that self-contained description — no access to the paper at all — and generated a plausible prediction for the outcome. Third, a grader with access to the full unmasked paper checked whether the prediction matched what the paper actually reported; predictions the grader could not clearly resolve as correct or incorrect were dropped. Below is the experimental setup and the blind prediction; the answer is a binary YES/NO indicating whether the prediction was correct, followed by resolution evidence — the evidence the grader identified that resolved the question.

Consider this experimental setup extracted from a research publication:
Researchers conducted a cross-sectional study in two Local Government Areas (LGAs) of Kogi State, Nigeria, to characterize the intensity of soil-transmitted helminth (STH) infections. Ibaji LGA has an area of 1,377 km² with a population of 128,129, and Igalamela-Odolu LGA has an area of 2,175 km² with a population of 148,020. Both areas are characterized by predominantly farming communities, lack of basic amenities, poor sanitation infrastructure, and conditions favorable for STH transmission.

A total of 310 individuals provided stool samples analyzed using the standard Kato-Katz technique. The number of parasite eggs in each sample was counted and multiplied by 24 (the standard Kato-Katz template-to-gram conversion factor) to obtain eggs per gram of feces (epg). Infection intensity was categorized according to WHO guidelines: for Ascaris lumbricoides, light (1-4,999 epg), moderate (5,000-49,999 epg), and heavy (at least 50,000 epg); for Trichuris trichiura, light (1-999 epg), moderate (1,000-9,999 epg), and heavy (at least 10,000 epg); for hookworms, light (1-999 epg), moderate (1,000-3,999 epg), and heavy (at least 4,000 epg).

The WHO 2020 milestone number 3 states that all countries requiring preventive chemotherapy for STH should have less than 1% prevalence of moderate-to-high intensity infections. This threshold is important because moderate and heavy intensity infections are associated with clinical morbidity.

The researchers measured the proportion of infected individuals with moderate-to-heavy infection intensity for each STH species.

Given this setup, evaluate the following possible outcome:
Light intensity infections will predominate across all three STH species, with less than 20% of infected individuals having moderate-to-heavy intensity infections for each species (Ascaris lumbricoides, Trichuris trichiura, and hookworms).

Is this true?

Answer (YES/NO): YES